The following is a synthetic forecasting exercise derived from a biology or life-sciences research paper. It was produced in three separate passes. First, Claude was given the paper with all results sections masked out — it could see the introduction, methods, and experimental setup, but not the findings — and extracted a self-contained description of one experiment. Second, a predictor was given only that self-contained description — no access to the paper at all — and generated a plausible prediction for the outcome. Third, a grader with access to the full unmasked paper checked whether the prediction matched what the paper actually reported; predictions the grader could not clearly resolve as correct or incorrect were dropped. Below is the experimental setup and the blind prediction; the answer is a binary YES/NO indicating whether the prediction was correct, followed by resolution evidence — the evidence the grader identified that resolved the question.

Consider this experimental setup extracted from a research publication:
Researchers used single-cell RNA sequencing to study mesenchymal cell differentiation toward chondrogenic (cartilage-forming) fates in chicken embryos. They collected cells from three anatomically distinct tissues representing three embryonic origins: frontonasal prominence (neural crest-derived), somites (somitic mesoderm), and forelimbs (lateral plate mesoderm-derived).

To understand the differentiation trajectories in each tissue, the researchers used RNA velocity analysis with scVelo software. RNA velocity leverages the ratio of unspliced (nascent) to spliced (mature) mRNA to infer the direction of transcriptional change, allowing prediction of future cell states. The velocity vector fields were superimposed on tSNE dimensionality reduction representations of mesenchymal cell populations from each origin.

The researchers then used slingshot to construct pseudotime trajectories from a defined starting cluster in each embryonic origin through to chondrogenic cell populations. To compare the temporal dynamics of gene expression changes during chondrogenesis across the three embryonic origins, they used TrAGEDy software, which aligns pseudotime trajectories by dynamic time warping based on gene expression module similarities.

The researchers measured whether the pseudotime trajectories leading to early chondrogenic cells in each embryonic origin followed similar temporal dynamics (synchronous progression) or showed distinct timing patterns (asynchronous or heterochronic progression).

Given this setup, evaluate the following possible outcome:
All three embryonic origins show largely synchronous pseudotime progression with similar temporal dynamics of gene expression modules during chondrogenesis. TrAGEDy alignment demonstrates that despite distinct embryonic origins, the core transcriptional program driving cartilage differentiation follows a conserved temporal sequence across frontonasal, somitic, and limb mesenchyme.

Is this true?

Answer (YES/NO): YES